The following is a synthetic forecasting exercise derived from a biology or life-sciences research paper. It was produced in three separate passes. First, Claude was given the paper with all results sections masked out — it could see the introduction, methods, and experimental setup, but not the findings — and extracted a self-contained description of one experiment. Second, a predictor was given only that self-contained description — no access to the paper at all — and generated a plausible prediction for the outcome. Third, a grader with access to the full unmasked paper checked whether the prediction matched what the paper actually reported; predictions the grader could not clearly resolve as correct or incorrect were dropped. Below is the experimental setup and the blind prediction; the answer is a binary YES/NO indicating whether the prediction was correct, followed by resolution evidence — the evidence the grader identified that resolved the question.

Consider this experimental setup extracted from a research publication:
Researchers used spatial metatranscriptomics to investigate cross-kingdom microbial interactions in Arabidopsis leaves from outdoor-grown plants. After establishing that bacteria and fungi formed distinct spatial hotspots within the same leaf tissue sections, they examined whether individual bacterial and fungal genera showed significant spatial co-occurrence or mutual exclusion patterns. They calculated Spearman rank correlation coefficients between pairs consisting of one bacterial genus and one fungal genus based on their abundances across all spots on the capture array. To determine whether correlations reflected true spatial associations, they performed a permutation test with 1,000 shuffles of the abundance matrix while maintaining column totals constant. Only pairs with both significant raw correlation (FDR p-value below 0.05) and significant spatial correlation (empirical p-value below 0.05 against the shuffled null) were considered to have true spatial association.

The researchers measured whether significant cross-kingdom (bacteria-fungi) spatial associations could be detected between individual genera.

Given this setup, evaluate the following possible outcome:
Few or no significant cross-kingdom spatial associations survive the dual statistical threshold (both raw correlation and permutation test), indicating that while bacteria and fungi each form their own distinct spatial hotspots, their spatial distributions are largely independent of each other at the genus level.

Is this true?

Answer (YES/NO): NO